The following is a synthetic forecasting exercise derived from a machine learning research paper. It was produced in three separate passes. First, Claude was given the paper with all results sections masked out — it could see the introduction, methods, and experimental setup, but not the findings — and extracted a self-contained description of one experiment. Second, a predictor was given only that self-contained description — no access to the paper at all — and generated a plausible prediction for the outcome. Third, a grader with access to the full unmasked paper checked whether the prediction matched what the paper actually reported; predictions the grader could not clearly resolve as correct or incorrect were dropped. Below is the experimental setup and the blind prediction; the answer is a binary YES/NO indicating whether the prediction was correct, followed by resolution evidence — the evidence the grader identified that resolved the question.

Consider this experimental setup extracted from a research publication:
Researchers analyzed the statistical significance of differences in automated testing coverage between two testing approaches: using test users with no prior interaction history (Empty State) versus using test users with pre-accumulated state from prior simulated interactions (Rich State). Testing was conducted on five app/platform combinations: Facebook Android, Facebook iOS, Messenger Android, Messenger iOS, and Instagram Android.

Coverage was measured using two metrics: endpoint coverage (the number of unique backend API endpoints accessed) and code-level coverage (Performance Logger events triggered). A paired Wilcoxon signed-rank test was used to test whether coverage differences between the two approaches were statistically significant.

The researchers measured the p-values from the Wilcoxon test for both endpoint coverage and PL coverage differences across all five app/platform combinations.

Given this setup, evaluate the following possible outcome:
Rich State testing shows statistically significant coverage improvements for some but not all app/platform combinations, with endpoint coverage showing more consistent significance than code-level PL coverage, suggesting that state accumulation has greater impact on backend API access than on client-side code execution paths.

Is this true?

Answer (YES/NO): NO